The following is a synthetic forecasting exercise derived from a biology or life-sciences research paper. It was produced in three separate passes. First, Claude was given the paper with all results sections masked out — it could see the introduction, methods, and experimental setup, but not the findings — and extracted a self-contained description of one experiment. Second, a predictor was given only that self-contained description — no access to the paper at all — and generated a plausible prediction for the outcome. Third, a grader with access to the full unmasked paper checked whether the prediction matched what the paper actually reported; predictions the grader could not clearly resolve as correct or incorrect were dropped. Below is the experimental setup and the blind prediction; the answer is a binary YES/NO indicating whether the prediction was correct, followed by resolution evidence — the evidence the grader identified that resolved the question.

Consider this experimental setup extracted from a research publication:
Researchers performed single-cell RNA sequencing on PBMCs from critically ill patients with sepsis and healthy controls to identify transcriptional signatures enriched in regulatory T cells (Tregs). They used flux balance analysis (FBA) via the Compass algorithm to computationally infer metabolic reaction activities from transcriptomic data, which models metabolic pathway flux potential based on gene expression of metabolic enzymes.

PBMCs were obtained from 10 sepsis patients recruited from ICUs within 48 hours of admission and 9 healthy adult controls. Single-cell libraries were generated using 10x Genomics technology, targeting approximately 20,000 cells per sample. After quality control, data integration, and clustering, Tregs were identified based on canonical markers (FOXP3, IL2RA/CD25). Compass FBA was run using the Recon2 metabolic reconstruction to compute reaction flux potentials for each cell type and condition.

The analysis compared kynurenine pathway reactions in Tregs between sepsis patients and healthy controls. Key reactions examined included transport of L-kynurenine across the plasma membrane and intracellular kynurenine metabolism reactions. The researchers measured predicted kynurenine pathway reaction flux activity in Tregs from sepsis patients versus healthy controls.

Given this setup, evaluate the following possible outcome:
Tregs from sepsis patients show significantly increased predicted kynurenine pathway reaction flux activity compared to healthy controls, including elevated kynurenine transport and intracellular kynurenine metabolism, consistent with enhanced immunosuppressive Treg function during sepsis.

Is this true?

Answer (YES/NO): YES